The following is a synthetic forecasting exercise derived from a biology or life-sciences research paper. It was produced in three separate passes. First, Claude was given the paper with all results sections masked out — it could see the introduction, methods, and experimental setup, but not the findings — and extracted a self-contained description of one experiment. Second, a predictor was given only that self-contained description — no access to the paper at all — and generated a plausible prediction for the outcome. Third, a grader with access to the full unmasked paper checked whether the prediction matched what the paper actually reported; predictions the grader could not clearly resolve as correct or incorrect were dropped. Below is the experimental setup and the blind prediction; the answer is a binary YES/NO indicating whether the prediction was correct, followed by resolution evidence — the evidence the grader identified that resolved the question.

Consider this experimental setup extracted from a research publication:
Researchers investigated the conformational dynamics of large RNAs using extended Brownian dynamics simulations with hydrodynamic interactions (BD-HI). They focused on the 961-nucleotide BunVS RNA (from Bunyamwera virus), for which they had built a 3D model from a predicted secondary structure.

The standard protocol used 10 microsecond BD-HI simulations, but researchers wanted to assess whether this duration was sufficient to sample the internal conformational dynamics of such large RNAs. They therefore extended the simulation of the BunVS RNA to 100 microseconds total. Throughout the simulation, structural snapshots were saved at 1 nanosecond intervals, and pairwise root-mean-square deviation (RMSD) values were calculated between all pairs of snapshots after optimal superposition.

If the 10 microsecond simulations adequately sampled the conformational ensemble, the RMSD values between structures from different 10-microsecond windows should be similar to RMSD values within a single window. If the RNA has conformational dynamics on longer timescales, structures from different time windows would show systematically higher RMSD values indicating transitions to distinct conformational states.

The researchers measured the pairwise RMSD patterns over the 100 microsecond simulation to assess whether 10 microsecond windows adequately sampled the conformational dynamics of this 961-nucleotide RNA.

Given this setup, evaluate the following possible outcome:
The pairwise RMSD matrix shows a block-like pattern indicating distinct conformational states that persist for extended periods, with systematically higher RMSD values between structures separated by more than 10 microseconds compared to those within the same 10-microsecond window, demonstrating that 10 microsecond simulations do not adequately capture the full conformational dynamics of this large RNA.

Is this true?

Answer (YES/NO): NO